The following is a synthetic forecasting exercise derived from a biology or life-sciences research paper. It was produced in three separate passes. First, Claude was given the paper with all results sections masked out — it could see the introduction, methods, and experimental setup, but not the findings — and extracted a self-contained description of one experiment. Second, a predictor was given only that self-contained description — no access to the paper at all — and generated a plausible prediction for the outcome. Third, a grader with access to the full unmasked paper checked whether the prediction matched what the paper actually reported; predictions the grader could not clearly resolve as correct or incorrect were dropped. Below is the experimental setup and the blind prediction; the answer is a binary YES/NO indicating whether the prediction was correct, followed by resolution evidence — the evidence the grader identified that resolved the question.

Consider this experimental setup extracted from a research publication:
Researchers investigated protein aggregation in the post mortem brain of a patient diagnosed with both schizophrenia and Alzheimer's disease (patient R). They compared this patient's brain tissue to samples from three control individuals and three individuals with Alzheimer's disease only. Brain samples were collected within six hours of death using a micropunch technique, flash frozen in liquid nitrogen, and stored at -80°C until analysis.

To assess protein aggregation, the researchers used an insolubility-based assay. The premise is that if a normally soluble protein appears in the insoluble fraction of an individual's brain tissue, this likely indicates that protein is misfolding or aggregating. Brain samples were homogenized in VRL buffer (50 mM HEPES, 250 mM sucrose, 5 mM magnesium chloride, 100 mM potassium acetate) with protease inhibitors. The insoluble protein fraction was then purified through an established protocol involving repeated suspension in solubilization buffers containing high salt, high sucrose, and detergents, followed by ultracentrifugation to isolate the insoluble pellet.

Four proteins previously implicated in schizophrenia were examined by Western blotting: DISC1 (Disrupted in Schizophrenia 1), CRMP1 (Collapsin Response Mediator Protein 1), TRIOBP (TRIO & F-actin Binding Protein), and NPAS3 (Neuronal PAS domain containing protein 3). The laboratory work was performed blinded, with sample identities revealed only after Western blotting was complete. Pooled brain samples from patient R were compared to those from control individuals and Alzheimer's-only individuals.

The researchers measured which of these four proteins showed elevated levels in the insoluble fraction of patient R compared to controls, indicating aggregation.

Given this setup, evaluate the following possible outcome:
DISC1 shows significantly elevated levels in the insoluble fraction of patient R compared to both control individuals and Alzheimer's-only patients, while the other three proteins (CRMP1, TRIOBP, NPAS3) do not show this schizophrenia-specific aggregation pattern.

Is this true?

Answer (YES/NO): NO